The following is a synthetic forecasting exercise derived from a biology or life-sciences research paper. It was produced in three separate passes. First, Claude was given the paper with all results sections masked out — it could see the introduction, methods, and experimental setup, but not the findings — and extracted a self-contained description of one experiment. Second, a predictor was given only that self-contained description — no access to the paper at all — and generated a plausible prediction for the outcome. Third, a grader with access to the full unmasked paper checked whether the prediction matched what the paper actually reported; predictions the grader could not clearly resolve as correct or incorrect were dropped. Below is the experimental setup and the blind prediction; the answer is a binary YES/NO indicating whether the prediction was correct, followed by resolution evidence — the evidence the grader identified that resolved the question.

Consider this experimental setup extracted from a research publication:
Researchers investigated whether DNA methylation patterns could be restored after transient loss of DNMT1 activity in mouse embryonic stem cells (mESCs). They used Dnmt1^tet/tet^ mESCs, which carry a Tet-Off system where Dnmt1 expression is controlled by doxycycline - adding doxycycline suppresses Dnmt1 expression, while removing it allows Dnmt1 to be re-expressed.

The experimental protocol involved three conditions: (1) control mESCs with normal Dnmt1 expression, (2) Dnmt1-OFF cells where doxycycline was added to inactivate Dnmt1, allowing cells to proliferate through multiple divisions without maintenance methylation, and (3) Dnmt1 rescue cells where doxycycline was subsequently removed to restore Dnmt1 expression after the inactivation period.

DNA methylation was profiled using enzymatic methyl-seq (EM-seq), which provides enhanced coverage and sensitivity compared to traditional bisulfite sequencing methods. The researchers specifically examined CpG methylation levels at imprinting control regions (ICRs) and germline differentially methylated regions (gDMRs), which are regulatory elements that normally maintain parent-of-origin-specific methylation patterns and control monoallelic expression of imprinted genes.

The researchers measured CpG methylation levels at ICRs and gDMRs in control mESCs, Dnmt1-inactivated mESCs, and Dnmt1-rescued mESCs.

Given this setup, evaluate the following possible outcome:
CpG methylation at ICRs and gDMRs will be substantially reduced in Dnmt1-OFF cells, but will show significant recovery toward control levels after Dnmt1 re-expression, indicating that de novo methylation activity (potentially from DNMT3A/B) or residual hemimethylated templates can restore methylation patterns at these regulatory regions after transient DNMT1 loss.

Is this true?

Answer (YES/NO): NO